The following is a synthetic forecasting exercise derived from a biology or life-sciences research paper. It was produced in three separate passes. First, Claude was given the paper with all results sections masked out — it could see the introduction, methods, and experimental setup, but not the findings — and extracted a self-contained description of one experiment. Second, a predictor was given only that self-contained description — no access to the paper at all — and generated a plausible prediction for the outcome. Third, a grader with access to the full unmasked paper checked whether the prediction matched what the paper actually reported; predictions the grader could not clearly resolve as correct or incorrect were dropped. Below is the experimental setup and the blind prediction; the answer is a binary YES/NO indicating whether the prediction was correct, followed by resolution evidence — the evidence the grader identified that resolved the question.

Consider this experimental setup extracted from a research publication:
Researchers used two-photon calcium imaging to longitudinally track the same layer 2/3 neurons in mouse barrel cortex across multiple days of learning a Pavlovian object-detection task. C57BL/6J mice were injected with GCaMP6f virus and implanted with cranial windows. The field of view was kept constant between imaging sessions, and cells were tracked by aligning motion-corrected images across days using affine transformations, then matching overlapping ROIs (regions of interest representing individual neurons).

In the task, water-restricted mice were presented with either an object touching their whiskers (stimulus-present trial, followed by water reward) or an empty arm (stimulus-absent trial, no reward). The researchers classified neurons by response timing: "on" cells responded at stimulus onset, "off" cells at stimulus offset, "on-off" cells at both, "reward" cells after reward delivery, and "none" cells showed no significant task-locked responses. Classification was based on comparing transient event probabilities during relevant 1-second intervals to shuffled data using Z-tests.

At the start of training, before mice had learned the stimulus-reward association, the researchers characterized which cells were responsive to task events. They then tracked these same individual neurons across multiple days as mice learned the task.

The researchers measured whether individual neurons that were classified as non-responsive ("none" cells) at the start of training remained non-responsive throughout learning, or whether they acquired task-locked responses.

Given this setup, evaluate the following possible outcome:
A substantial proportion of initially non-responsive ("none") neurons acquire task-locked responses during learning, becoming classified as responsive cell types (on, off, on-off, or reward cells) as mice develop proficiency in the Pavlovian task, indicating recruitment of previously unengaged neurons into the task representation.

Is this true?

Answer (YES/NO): YES